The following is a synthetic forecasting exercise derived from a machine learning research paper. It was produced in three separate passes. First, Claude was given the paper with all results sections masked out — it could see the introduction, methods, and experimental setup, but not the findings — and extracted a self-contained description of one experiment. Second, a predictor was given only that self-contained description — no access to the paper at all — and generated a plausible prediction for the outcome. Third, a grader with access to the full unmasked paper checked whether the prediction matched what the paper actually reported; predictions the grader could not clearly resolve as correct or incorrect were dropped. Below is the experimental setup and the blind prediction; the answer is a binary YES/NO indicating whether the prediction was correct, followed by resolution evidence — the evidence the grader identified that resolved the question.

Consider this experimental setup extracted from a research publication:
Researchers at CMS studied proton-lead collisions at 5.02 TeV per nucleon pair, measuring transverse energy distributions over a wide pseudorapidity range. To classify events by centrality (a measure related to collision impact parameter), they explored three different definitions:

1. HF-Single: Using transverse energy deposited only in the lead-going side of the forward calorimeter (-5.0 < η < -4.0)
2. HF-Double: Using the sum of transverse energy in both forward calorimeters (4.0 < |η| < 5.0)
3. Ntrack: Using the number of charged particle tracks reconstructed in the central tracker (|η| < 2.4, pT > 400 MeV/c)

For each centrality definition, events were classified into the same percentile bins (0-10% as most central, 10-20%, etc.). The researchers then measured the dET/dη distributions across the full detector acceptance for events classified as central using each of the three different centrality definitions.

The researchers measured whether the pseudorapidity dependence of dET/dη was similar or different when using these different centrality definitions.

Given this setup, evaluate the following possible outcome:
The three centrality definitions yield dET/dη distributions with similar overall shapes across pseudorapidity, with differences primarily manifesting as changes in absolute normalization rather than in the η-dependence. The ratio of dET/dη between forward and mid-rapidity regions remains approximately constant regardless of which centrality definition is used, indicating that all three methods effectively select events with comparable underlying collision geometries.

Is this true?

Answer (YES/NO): NO